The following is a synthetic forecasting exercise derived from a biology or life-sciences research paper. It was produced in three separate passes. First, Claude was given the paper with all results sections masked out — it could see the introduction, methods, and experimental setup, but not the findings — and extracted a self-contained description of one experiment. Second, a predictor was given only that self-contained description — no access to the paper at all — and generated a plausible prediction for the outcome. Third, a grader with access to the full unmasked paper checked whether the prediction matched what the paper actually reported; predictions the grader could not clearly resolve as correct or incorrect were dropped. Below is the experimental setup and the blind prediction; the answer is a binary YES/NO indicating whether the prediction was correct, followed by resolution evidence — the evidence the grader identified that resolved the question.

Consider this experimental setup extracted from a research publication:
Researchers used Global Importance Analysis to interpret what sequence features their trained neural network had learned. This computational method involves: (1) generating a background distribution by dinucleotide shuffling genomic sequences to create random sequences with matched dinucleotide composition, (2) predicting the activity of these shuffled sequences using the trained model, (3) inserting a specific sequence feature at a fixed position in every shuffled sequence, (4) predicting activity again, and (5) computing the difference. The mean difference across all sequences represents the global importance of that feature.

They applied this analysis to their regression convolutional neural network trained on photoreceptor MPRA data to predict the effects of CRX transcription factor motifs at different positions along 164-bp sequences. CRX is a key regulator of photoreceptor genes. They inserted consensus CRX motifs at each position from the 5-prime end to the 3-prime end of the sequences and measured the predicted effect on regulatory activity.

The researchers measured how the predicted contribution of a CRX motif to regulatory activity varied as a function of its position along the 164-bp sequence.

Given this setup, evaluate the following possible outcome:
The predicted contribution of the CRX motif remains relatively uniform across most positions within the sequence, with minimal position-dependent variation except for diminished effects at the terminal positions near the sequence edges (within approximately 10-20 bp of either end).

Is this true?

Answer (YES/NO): NO